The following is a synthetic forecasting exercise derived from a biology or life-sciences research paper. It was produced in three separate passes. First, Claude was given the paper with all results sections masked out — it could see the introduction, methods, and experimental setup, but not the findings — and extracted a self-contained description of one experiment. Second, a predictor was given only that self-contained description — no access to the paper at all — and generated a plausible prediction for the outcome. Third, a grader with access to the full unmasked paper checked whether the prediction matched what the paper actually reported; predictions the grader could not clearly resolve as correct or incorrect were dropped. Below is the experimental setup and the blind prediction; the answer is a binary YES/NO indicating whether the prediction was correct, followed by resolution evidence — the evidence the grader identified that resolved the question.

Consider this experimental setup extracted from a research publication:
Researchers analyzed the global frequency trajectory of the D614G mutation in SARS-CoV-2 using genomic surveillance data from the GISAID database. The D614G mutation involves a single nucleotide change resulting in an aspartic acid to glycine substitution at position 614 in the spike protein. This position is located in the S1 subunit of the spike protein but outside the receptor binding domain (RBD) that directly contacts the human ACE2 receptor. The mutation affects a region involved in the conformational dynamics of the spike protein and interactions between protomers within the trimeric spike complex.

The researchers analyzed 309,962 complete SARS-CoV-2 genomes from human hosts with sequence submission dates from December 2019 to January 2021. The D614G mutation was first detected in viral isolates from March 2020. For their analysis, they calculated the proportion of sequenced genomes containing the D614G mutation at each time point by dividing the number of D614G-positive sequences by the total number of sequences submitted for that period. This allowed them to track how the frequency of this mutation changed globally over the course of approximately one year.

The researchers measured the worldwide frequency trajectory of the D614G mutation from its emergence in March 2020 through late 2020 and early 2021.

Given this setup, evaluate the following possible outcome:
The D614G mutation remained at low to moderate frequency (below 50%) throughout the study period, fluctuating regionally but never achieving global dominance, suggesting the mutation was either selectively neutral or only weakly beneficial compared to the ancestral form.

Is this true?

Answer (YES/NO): NO